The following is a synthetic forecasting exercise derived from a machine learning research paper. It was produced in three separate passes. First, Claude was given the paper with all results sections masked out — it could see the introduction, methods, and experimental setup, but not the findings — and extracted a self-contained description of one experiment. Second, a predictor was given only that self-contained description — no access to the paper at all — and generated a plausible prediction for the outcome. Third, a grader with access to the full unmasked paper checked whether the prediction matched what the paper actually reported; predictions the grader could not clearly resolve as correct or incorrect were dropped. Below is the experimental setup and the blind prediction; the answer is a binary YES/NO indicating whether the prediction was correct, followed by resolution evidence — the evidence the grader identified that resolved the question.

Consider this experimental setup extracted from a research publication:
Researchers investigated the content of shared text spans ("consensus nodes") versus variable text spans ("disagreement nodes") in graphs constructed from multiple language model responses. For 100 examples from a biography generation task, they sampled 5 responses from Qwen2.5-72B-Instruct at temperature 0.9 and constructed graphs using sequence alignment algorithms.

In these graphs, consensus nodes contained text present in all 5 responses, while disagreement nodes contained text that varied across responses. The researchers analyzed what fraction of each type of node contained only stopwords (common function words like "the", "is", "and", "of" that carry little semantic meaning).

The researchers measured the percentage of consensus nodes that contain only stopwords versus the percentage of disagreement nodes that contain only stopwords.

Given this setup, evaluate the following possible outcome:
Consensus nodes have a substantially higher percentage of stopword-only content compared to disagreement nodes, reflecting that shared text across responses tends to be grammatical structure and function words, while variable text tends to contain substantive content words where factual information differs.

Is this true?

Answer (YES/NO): YES